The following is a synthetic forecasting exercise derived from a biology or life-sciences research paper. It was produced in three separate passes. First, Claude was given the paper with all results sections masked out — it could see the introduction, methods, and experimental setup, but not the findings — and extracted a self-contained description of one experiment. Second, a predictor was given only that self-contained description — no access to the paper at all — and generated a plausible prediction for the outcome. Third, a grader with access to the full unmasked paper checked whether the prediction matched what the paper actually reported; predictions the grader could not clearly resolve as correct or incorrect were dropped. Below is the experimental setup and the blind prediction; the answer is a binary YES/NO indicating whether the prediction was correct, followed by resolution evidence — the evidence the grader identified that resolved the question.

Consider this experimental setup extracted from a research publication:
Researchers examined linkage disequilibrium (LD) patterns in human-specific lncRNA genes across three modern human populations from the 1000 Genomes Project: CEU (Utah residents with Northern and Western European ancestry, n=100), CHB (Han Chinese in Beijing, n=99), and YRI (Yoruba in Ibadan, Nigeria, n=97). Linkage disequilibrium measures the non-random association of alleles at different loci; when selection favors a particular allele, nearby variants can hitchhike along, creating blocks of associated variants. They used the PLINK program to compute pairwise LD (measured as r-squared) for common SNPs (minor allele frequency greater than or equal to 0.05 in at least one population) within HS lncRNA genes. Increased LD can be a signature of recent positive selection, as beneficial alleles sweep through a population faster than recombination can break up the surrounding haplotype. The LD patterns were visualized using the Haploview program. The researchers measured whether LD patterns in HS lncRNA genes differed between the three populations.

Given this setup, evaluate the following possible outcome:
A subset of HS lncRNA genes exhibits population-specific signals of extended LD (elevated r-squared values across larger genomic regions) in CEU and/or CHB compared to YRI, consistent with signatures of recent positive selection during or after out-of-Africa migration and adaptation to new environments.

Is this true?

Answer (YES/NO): YES